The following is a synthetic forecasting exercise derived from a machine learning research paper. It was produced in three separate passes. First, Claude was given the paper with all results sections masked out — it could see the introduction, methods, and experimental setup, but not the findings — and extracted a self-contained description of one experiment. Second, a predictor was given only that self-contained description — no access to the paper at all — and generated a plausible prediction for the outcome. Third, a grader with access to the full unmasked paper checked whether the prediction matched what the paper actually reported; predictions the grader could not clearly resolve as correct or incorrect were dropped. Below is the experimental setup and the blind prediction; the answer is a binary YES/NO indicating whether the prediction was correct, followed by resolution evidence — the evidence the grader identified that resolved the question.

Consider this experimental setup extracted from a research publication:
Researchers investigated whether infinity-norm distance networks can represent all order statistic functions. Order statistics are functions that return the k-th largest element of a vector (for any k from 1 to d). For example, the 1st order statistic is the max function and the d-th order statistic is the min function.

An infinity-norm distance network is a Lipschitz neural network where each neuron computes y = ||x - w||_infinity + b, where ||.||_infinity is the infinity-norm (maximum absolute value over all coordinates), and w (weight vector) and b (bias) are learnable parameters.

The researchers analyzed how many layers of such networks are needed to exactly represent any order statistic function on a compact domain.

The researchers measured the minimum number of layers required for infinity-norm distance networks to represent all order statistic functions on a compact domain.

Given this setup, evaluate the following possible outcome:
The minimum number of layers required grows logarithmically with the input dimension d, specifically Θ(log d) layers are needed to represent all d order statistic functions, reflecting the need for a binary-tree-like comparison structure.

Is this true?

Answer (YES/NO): NO